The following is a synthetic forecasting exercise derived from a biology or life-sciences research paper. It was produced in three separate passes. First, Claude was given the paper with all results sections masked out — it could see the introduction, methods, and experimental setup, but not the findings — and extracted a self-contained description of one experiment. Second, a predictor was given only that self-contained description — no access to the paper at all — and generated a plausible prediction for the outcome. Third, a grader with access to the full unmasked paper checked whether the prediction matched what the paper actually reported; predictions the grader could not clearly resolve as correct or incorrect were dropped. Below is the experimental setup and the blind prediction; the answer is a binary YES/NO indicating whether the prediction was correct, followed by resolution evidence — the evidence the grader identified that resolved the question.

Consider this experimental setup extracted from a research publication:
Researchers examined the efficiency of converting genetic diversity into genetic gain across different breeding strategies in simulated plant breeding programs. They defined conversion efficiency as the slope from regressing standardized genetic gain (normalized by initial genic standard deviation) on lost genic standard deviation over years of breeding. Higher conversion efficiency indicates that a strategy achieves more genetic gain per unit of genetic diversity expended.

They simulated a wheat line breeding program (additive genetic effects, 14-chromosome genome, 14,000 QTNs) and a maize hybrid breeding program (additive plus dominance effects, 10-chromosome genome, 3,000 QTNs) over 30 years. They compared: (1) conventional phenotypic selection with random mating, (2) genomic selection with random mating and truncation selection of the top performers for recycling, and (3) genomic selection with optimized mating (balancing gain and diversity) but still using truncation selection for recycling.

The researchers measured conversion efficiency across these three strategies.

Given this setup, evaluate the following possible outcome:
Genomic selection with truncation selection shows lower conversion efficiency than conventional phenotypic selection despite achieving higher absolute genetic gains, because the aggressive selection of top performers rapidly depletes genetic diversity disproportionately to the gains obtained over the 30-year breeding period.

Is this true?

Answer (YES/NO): YES